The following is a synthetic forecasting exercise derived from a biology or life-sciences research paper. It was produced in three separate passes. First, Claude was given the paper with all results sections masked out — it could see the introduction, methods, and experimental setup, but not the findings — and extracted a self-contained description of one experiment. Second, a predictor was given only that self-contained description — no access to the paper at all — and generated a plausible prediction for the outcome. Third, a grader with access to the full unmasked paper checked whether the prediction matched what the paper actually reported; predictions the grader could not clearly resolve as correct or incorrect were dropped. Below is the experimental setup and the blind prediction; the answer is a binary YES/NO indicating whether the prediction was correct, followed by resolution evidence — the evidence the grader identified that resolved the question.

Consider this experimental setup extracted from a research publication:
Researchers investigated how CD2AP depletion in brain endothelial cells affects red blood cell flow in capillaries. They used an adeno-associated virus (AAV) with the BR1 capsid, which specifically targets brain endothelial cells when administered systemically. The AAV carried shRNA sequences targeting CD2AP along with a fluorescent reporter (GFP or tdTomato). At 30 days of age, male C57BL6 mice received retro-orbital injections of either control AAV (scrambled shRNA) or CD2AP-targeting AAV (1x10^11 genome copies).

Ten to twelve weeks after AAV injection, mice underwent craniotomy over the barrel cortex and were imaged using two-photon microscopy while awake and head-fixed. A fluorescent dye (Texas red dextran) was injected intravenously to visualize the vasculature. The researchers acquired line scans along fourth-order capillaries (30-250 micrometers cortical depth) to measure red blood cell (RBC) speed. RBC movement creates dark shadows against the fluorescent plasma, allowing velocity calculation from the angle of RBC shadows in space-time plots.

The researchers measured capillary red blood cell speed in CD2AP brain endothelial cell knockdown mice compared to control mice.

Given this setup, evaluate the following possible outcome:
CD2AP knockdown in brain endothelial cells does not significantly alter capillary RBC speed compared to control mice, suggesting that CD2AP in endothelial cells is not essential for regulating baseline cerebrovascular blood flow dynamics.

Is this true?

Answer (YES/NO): NO